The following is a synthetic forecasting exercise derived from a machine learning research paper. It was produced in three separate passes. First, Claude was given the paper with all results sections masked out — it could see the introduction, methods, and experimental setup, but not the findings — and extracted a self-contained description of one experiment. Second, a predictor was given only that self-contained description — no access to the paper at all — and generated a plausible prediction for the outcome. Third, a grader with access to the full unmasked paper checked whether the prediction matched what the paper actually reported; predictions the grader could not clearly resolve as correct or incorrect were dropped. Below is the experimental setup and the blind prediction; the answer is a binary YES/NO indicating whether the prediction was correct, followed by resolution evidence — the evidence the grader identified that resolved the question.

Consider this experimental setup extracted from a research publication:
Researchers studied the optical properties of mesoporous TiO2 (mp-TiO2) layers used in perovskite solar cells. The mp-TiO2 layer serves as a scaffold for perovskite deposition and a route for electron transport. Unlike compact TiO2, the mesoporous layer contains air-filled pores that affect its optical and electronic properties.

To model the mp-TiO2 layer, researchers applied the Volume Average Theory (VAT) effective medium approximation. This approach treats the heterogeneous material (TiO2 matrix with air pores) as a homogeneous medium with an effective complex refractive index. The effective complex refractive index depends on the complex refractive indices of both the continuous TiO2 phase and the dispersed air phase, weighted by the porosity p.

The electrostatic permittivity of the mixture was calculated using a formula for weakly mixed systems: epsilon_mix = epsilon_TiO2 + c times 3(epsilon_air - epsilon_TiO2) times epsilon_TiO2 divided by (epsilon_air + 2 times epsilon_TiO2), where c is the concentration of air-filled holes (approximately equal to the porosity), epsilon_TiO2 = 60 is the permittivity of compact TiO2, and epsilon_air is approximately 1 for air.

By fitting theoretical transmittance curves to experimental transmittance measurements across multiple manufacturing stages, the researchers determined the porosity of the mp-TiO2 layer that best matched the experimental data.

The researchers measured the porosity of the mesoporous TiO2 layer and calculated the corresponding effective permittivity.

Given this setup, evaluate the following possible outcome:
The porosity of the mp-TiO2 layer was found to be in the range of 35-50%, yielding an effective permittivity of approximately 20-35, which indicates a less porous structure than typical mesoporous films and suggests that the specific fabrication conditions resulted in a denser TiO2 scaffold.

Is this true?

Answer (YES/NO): NO